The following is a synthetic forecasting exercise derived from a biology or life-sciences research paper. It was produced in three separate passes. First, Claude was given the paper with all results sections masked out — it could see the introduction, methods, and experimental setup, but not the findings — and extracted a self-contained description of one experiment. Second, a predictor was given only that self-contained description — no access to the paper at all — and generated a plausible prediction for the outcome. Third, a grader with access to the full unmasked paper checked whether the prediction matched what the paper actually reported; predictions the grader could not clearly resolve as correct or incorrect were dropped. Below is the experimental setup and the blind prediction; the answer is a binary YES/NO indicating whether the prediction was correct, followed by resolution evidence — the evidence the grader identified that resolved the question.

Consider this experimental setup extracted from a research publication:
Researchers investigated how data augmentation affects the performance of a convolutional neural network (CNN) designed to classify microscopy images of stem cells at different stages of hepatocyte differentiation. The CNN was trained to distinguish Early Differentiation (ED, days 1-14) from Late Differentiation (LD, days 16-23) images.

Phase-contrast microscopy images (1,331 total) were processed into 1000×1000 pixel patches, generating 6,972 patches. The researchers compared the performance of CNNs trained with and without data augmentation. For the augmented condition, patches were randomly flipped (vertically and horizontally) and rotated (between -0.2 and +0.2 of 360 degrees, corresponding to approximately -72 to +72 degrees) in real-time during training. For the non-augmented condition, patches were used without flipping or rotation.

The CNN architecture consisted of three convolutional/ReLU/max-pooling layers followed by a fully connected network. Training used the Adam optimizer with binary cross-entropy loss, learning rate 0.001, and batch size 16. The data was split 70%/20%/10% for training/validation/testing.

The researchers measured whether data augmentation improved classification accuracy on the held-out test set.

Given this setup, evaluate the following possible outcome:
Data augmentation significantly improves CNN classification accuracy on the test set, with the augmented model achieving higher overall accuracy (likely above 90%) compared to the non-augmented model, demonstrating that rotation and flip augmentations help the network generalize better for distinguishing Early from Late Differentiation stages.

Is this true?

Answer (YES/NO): YES